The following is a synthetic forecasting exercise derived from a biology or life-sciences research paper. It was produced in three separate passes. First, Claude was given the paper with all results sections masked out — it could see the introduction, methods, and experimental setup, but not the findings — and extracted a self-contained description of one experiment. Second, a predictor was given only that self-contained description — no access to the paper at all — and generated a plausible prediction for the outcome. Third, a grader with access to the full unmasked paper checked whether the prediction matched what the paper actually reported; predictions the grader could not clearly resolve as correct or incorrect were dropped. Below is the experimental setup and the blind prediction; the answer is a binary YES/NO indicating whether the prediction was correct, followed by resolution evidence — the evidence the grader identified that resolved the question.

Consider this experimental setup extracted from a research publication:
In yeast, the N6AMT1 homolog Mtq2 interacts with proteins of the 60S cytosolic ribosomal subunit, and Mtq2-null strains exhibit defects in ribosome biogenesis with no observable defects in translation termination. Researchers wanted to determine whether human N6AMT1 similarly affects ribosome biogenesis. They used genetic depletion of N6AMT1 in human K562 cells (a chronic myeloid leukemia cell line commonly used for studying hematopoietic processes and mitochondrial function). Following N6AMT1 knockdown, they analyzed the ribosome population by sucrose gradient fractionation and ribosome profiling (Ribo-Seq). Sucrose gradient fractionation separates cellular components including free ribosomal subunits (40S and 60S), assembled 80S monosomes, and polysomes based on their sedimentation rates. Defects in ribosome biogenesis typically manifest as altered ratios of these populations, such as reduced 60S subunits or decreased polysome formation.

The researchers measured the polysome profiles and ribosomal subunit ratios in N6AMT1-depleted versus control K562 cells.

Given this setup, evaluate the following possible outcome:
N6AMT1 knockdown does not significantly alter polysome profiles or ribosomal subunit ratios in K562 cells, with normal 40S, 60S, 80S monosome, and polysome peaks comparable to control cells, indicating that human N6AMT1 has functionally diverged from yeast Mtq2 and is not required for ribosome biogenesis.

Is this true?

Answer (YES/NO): YES